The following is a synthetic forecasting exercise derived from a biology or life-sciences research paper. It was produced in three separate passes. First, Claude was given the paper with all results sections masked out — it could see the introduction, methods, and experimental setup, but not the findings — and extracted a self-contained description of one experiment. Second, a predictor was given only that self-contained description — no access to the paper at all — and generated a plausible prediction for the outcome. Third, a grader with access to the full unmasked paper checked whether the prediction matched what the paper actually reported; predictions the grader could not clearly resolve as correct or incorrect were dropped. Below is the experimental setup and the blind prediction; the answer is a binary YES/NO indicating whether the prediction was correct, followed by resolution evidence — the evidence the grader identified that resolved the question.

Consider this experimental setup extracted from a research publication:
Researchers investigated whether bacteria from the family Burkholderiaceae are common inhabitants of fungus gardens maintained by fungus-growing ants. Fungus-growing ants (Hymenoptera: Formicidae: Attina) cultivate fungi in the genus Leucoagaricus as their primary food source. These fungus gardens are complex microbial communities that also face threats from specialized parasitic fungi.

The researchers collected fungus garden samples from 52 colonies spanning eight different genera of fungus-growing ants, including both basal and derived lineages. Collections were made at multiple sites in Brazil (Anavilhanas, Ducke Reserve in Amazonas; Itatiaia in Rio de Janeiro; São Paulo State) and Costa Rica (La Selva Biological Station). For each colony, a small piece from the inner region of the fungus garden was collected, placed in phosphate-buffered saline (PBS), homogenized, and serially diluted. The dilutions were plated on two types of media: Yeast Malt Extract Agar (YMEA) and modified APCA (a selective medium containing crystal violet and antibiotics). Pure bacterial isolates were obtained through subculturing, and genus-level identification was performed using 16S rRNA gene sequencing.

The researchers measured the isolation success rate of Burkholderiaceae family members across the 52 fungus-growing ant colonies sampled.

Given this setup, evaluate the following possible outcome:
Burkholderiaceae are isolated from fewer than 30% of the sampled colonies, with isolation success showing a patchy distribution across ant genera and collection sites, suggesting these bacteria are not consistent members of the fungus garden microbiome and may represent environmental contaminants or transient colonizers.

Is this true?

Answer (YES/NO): NO